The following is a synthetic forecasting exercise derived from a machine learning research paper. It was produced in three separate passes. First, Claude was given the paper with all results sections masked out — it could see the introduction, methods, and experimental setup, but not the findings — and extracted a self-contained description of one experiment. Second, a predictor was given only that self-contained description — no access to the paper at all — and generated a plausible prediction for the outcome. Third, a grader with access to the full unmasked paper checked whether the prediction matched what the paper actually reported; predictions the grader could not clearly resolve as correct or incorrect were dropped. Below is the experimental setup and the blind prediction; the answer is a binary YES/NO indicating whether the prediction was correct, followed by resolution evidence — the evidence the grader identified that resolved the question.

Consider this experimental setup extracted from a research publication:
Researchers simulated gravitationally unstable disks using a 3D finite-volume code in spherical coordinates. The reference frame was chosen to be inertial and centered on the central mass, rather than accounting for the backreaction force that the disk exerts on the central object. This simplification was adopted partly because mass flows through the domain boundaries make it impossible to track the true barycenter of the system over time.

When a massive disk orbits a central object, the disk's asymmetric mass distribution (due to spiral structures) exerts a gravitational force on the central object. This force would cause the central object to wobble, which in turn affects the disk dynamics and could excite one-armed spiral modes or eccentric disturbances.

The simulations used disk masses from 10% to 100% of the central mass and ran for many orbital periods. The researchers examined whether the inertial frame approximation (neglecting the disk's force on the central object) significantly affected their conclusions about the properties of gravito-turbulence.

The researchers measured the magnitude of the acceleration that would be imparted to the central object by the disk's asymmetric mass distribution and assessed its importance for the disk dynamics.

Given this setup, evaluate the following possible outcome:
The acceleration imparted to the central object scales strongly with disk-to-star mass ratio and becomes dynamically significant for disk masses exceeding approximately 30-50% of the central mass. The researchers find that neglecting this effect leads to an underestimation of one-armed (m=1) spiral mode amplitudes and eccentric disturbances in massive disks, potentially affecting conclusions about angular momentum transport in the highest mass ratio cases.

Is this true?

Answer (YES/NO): NO